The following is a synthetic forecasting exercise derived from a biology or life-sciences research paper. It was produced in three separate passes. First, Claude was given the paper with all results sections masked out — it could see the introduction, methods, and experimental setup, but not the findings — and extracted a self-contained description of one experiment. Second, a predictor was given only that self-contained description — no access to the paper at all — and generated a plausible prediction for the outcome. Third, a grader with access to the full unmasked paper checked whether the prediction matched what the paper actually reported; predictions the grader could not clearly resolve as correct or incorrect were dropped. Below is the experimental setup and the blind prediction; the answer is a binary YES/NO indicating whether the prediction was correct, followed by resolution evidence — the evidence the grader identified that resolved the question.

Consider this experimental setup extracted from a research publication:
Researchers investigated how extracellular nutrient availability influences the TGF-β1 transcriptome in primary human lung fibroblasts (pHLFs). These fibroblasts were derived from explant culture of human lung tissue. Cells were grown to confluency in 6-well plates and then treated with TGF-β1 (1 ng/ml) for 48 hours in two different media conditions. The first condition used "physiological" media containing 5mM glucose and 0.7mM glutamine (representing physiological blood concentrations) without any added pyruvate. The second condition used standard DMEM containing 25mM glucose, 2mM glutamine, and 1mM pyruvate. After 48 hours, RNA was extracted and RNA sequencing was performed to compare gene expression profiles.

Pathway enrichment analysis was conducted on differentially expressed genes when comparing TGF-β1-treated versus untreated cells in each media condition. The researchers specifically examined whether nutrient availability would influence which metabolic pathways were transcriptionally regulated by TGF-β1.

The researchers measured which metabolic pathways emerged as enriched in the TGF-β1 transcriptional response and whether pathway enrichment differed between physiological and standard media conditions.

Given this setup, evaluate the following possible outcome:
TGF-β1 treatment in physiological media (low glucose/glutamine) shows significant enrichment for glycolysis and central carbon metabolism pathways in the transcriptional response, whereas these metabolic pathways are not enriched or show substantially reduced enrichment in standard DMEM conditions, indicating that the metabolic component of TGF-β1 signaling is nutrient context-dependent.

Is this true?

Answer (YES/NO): NO